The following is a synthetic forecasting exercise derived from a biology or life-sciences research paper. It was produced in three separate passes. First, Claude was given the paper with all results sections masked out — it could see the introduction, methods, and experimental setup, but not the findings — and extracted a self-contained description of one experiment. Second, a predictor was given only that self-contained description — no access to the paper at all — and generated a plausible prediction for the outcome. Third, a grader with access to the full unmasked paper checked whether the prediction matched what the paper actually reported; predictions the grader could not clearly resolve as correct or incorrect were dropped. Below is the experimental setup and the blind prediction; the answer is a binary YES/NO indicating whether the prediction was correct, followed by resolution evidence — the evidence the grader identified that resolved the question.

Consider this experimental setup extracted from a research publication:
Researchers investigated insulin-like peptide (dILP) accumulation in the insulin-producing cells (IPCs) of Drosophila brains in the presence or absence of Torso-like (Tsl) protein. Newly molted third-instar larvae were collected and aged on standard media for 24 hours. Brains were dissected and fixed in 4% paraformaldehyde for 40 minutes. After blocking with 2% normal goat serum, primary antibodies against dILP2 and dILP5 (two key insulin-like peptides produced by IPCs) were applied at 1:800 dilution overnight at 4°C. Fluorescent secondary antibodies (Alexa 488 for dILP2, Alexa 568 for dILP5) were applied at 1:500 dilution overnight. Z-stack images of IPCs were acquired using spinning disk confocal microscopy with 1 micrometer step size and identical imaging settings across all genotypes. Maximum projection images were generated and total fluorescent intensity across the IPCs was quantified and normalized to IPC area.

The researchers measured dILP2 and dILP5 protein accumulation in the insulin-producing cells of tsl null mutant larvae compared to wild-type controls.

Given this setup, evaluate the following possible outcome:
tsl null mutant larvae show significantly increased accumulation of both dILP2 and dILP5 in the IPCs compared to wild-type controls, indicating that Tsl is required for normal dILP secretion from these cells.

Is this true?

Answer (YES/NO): YES